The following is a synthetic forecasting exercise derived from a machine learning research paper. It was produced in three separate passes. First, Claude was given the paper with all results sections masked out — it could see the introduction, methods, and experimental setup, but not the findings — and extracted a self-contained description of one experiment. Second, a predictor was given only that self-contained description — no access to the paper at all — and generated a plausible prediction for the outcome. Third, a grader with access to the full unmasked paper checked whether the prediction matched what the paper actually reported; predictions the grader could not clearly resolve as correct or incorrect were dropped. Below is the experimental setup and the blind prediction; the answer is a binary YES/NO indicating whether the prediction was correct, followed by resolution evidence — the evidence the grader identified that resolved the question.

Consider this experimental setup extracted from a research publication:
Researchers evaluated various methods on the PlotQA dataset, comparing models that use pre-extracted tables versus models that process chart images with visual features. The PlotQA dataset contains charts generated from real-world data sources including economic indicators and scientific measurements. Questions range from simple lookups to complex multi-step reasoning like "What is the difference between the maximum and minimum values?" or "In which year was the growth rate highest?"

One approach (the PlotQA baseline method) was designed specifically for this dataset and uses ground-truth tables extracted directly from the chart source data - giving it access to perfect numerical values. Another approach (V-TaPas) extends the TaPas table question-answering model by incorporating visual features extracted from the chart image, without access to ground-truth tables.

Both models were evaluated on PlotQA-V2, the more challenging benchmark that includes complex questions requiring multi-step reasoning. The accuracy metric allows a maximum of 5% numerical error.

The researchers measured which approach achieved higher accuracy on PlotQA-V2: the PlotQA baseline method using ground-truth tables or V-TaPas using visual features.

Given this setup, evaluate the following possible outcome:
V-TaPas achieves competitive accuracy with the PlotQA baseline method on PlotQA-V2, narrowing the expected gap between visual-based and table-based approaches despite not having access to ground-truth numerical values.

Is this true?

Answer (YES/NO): NO